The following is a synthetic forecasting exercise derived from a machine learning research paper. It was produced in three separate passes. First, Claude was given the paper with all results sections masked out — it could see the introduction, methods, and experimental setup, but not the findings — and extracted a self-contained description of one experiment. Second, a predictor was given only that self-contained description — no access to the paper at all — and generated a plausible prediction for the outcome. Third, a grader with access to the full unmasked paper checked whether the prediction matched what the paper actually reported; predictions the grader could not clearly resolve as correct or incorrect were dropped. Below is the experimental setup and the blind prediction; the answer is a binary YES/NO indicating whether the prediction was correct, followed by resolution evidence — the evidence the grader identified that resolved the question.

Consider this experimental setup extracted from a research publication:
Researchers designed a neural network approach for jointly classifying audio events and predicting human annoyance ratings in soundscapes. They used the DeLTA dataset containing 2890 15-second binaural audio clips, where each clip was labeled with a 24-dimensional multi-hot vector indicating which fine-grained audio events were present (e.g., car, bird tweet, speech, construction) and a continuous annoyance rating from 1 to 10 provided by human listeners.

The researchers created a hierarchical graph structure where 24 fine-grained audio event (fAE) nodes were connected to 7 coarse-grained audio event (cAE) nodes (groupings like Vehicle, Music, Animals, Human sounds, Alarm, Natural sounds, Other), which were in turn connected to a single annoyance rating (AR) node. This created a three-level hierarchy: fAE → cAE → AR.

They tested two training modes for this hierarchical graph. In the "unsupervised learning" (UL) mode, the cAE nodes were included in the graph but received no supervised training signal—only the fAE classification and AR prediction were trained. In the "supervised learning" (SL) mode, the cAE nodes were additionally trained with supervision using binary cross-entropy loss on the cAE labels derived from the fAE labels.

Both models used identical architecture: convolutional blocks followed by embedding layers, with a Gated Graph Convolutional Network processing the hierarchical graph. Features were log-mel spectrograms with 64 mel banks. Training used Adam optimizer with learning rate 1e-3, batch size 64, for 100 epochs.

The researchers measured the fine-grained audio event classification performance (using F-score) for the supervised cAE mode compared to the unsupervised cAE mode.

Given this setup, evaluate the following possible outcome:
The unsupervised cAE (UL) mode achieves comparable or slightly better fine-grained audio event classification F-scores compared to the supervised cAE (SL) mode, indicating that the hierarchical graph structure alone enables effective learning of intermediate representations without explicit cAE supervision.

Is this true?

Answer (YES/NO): YES